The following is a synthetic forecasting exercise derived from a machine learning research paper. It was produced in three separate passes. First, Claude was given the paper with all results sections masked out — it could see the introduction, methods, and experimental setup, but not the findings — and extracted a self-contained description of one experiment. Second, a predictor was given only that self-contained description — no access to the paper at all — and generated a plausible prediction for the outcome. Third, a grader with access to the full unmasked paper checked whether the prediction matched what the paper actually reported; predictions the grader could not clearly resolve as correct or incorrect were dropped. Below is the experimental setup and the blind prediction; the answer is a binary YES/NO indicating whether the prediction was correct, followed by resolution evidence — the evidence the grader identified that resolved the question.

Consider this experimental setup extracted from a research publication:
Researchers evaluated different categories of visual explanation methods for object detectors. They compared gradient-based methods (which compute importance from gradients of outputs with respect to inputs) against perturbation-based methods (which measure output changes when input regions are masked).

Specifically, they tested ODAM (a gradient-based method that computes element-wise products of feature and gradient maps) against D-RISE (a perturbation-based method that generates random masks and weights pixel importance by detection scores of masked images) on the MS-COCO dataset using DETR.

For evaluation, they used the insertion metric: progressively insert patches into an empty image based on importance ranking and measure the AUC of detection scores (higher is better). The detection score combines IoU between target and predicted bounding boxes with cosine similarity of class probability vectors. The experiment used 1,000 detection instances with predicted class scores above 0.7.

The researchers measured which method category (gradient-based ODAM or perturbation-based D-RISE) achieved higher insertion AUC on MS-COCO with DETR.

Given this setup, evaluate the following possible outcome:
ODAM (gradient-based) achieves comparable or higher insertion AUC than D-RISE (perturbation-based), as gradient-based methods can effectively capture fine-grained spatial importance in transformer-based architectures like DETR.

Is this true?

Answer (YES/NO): NO